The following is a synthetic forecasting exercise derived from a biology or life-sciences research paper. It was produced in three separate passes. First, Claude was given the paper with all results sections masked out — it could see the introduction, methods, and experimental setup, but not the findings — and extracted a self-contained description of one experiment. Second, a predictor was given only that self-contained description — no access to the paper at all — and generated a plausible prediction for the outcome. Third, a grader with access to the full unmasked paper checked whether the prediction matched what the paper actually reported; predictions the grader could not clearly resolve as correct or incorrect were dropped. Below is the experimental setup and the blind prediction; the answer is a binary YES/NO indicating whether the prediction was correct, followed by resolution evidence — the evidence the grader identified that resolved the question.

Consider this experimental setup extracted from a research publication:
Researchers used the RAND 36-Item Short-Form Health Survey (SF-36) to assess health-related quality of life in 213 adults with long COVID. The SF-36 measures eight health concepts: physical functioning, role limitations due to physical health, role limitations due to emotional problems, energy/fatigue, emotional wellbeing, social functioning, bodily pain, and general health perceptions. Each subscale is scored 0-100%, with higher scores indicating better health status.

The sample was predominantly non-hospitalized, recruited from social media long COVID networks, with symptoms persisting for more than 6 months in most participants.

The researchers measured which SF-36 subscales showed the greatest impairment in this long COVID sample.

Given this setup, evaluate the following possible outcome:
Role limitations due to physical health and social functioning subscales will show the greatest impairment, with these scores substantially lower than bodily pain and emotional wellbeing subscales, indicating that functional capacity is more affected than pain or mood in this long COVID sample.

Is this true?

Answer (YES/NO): NO